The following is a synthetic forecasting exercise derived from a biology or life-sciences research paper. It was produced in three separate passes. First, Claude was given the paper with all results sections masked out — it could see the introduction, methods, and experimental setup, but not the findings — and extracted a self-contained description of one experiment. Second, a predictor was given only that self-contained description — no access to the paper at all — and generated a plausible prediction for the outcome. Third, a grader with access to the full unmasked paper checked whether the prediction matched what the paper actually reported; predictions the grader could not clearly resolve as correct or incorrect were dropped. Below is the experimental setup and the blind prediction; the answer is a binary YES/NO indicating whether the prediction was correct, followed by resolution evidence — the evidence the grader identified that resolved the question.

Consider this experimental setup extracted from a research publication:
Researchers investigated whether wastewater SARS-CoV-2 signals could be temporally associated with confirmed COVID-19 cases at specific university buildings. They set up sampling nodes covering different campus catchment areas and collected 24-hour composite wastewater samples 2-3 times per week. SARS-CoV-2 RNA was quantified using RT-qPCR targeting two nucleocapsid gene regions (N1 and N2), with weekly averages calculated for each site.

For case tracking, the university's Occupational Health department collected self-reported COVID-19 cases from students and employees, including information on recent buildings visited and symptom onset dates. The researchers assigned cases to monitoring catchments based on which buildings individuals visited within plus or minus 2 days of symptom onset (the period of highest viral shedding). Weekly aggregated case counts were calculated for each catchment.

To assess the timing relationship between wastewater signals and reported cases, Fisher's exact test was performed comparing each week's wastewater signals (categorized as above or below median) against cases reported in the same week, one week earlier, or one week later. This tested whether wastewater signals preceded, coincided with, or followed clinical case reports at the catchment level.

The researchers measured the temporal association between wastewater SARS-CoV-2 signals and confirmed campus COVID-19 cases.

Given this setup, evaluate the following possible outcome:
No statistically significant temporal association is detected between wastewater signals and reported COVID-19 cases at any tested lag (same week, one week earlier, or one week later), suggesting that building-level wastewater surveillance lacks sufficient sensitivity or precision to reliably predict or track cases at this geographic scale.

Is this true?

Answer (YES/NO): NO